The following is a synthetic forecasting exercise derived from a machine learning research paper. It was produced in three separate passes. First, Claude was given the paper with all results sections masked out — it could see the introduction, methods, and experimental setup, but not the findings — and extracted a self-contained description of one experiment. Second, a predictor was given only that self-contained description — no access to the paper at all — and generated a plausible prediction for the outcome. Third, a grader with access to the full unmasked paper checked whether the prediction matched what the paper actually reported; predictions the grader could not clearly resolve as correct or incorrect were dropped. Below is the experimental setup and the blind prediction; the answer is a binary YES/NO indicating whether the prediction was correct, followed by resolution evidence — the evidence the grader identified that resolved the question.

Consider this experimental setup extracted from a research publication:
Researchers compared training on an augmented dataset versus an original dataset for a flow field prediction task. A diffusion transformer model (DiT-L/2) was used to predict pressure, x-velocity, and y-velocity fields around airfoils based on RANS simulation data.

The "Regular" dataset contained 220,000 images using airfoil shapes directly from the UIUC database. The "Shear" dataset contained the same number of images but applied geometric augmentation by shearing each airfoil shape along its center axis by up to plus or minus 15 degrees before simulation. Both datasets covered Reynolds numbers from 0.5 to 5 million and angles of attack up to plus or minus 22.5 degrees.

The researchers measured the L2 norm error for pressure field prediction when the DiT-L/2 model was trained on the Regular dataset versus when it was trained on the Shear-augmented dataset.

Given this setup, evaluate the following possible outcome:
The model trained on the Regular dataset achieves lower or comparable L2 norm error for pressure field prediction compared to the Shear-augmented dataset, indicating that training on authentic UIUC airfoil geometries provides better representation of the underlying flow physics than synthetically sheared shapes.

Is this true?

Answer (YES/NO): YES